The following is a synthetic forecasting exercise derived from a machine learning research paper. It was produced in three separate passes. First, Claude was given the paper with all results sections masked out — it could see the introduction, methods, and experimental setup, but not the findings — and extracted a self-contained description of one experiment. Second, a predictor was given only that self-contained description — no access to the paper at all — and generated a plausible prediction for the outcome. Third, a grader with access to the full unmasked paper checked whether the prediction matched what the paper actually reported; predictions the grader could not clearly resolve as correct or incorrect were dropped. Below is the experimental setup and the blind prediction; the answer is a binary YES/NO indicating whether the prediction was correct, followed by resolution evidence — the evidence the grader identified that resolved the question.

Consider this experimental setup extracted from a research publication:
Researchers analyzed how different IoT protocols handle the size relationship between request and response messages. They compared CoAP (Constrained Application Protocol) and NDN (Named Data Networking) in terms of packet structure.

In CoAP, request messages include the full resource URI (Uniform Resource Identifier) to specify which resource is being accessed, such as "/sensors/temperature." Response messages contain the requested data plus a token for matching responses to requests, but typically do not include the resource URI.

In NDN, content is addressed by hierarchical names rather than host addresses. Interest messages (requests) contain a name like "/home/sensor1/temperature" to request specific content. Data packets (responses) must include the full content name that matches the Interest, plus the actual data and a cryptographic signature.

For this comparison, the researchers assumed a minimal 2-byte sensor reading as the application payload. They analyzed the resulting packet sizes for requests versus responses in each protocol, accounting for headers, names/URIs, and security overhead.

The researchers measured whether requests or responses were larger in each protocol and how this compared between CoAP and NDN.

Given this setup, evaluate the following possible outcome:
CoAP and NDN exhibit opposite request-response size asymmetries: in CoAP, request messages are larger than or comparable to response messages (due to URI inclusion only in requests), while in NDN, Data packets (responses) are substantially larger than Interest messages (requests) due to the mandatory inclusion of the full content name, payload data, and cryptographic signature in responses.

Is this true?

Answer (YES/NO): YES